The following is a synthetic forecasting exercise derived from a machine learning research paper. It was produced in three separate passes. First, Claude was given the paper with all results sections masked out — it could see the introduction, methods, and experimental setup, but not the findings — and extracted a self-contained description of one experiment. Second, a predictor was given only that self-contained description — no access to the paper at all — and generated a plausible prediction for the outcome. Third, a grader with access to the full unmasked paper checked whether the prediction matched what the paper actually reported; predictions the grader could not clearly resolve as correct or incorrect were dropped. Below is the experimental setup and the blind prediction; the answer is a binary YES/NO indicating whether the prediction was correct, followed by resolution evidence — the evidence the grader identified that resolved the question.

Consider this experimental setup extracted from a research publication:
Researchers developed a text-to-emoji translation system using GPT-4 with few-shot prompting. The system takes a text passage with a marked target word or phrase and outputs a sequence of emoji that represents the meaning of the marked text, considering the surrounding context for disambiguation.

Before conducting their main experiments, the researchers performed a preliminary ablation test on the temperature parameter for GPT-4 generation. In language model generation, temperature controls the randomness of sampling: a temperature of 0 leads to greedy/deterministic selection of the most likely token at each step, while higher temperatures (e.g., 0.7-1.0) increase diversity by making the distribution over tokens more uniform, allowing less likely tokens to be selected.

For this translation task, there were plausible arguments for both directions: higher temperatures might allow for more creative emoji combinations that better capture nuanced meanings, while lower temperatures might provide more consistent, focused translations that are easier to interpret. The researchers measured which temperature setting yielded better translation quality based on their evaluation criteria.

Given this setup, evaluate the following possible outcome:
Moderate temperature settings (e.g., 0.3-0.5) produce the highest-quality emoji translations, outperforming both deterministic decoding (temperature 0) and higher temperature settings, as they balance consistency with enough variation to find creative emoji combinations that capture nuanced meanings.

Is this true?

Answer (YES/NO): NO